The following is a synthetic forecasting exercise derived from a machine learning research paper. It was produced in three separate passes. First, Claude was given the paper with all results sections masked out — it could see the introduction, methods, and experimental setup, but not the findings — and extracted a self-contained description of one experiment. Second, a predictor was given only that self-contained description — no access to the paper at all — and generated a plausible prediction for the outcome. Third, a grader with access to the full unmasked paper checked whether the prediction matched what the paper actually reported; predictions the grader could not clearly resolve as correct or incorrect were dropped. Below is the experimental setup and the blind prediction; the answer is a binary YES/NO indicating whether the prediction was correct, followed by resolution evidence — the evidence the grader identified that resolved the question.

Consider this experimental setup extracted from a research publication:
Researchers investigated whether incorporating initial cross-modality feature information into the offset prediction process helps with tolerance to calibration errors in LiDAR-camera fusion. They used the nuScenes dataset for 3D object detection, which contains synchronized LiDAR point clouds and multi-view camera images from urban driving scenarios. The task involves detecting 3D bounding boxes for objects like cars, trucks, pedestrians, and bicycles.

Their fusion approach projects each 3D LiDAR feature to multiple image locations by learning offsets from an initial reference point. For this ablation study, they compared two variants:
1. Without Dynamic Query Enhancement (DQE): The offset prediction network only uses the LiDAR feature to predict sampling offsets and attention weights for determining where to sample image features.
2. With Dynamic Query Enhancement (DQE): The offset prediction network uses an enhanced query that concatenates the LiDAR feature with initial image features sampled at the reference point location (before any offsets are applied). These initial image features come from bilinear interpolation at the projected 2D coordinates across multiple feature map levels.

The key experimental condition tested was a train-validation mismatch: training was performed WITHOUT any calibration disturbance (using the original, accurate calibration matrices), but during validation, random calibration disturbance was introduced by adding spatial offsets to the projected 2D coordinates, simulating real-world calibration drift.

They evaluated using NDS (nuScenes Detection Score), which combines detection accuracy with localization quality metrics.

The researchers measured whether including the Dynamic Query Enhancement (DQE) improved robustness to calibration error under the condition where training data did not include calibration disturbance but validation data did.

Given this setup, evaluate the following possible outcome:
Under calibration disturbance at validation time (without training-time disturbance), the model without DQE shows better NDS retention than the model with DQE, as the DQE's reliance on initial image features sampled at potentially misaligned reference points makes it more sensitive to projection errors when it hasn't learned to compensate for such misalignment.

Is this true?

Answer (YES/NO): NO